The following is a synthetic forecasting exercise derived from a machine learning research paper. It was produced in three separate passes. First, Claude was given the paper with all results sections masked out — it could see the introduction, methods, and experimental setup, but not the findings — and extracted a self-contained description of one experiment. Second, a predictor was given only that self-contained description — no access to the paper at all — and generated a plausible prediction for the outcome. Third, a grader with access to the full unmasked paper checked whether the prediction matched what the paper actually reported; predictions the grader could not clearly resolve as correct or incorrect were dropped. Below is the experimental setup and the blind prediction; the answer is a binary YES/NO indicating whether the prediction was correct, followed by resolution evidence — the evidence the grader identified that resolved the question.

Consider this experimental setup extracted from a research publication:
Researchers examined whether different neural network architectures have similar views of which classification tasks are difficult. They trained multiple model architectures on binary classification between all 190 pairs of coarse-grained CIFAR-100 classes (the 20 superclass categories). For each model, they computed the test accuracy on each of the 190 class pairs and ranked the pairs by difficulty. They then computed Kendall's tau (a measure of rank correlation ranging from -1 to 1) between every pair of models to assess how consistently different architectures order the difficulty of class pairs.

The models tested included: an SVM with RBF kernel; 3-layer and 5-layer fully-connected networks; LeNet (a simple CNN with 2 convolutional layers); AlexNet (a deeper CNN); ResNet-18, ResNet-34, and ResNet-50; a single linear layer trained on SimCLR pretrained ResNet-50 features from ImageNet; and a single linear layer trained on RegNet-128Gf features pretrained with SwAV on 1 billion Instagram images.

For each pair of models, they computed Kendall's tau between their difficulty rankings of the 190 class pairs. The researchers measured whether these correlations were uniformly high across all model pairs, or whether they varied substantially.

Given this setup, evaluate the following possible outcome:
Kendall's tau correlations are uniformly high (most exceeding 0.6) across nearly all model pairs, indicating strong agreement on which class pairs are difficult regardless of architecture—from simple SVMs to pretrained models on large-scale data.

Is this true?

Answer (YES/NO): NO